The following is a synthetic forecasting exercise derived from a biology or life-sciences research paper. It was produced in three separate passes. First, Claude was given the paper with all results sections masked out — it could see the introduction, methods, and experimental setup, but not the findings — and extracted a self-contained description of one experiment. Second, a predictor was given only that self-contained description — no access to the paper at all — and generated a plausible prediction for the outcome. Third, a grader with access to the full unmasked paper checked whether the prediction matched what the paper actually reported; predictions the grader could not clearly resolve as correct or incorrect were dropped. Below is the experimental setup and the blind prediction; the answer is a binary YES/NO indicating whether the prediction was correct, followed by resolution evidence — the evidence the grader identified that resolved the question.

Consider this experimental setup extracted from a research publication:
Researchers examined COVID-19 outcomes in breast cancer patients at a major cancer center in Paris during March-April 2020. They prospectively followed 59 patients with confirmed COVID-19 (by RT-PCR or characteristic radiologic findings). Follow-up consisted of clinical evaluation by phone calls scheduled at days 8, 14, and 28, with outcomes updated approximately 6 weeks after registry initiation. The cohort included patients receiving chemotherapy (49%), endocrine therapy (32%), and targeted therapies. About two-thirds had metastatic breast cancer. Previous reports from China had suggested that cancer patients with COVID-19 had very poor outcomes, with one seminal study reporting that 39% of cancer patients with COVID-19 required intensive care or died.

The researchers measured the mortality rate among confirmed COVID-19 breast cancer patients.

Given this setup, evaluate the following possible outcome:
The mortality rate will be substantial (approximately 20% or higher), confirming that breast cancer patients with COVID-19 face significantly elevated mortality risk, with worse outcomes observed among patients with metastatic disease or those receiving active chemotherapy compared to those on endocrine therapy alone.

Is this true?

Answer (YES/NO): NO